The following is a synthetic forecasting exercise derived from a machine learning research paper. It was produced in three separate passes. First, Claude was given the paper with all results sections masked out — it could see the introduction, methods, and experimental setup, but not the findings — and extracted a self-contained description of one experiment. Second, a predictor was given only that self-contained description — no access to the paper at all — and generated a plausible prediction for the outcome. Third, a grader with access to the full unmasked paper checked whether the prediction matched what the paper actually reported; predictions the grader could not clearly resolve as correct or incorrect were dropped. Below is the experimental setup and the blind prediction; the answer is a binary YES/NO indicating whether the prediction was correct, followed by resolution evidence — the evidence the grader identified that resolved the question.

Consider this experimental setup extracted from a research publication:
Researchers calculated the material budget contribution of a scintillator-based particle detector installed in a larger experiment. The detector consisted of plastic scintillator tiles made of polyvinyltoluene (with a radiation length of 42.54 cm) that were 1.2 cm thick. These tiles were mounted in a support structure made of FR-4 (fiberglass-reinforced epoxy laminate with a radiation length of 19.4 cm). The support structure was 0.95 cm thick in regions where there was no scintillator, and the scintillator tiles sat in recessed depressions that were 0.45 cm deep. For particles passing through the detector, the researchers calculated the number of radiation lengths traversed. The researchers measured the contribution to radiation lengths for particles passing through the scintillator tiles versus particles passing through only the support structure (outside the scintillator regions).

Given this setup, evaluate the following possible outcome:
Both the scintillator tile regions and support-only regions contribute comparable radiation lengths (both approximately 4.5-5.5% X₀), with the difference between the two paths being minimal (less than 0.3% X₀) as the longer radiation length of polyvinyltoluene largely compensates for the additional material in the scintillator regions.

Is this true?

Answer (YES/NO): YES